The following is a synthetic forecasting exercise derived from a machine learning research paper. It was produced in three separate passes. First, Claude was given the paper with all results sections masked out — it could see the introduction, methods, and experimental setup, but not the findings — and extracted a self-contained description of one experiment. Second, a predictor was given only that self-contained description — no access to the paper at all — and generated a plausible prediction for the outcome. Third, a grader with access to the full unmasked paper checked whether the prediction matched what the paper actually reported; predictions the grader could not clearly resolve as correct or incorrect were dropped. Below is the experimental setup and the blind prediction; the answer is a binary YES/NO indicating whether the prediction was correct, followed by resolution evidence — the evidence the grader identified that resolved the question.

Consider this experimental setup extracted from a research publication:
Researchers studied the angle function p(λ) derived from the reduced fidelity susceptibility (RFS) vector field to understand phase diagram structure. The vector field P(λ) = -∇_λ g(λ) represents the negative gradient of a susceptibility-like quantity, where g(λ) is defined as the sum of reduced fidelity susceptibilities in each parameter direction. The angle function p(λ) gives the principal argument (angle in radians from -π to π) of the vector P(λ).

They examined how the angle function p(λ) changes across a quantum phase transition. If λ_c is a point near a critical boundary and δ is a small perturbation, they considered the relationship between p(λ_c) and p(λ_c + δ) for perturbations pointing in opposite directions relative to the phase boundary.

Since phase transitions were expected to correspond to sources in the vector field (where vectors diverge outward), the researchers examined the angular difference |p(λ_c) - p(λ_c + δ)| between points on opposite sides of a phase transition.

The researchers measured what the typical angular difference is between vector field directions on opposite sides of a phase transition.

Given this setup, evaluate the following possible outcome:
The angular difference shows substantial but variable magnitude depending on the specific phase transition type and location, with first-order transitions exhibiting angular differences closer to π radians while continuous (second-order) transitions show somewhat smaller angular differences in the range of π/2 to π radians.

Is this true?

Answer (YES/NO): NO